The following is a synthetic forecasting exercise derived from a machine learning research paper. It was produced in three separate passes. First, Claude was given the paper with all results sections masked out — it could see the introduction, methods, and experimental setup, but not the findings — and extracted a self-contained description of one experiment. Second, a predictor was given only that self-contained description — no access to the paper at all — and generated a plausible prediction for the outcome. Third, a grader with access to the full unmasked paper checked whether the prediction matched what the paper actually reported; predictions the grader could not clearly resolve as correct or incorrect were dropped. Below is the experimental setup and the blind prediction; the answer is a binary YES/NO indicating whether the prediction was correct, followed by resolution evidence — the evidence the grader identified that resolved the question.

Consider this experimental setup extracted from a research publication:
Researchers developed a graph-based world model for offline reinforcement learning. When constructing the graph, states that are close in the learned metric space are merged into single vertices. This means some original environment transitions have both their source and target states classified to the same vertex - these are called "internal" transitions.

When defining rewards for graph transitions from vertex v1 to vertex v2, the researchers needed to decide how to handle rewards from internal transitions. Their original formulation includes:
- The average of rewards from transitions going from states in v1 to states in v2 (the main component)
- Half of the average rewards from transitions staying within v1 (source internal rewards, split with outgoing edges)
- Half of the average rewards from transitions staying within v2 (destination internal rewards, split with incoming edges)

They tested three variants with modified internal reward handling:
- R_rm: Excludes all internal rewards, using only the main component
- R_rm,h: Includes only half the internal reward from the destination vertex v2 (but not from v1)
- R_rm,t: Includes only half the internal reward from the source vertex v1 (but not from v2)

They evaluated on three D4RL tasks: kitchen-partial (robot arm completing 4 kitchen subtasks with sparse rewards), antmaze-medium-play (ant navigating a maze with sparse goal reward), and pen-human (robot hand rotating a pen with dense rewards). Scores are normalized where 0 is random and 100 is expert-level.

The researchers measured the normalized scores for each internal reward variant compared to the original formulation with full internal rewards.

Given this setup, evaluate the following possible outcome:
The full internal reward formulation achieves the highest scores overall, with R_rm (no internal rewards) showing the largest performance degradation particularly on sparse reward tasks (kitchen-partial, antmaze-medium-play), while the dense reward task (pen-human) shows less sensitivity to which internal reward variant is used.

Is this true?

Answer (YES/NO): NO